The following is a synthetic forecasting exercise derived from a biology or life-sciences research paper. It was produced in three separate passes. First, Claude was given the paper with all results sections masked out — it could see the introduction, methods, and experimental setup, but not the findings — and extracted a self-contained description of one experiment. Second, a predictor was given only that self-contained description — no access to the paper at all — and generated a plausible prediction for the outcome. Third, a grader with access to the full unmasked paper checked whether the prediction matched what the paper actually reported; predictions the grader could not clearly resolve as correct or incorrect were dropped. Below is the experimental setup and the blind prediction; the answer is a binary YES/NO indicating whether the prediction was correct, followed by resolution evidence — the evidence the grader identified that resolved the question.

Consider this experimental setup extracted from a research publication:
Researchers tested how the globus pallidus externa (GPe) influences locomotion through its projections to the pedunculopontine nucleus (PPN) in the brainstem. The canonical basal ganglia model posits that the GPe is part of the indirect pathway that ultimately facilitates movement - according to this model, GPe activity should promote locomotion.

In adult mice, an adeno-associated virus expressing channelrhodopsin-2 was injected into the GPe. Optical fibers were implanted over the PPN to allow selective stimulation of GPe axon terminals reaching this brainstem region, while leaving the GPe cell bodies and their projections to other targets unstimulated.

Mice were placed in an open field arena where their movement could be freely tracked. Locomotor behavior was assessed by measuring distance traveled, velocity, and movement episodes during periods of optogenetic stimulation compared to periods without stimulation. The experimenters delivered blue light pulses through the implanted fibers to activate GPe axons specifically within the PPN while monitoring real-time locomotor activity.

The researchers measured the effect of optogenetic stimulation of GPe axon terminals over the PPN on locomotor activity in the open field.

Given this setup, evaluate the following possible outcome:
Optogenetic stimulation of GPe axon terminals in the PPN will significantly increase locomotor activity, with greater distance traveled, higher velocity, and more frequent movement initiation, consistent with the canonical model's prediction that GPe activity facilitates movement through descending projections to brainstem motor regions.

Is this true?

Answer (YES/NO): NO